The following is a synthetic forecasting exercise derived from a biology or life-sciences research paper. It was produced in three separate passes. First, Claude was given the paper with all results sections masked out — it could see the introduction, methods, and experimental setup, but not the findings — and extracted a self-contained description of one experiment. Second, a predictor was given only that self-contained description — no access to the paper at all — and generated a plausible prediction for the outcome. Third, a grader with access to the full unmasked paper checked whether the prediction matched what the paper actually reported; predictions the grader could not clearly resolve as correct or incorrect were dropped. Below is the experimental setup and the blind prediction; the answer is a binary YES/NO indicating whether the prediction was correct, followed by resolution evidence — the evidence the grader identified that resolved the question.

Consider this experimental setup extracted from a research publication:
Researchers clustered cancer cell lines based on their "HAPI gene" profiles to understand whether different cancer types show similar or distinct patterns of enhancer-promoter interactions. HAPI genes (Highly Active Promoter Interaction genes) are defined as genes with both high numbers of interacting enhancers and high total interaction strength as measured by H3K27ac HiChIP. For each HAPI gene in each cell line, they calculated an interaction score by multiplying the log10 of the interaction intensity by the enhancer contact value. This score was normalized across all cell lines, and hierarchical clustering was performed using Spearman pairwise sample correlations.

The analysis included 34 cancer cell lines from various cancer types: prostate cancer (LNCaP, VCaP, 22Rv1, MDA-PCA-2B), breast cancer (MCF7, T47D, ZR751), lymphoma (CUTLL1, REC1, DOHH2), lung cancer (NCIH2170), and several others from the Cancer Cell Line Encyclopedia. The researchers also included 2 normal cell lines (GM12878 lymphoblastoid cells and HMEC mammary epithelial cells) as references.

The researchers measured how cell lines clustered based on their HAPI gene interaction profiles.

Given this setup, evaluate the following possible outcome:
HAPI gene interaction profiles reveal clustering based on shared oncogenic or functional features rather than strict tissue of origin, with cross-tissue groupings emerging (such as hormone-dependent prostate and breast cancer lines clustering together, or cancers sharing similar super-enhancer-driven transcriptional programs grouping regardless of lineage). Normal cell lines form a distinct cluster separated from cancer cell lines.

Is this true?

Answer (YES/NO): NO